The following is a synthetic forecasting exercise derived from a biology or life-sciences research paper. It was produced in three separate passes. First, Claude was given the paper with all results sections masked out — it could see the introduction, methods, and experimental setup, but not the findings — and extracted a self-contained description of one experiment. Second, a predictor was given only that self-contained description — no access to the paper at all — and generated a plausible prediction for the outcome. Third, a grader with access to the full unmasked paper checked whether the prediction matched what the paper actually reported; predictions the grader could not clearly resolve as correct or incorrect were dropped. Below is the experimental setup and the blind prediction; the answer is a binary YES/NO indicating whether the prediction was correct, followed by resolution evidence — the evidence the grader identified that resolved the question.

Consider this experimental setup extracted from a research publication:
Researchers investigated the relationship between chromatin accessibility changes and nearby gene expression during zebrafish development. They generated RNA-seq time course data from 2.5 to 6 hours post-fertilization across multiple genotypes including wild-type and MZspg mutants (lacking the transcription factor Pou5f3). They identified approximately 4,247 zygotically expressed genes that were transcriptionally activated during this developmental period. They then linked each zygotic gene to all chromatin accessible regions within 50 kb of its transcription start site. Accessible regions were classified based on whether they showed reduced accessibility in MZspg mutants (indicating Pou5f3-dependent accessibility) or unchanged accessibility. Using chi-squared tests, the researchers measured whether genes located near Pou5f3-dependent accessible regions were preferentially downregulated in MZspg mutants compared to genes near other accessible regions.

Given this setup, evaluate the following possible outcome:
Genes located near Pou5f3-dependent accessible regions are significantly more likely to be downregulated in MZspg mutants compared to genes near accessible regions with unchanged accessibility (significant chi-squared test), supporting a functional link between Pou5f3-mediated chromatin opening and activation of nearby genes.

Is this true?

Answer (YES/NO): YES